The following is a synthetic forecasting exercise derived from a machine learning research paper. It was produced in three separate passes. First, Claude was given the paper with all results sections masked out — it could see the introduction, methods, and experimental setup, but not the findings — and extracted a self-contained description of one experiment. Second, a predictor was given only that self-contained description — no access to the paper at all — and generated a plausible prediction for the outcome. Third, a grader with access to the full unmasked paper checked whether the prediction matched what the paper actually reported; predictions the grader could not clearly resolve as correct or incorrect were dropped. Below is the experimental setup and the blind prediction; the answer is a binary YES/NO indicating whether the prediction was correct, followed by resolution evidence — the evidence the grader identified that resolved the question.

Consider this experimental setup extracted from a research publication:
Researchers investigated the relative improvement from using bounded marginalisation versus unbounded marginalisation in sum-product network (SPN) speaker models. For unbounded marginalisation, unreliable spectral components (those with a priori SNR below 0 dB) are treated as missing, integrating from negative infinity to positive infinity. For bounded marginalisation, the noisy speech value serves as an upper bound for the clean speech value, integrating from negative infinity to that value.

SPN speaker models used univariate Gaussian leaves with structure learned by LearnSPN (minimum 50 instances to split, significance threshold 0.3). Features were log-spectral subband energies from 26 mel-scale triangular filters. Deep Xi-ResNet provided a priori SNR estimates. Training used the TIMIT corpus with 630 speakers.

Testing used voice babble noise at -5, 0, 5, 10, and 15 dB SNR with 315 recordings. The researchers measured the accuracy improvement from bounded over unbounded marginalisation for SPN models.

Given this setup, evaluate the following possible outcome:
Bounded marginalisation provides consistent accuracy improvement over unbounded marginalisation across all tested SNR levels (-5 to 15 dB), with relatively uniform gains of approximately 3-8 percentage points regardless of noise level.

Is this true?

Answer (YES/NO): NO